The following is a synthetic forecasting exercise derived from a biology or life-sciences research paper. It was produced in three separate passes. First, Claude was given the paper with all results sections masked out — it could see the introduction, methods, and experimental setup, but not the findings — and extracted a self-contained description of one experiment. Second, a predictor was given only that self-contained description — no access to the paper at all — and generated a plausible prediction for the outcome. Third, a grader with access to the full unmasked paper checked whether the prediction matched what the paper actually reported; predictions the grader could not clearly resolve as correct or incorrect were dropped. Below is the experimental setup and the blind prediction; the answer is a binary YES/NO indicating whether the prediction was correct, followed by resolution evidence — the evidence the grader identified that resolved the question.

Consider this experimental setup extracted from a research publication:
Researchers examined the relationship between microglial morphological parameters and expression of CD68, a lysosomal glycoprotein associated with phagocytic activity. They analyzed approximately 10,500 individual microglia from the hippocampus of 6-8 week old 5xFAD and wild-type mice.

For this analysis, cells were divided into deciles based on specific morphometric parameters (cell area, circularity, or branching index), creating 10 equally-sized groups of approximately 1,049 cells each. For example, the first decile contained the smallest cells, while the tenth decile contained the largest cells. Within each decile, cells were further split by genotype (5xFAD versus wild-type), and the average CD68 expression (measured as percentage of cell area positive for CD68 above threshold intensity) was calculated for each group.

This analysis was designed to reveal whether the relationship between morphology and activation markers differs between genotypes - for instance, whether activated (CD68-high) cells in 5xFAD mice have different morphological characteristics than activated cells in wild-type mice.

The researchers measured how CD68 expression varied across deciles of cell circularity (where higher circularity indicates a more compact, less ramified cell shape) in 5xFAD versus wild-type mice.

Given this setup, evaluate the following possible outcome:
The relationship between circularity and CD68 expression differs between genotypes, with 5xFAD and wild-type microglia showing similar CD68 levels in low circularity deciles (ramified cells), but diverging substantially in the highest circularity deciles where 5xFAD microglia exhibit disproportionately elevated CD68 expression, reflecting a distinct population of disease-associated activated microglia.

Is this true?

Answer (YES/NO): NO